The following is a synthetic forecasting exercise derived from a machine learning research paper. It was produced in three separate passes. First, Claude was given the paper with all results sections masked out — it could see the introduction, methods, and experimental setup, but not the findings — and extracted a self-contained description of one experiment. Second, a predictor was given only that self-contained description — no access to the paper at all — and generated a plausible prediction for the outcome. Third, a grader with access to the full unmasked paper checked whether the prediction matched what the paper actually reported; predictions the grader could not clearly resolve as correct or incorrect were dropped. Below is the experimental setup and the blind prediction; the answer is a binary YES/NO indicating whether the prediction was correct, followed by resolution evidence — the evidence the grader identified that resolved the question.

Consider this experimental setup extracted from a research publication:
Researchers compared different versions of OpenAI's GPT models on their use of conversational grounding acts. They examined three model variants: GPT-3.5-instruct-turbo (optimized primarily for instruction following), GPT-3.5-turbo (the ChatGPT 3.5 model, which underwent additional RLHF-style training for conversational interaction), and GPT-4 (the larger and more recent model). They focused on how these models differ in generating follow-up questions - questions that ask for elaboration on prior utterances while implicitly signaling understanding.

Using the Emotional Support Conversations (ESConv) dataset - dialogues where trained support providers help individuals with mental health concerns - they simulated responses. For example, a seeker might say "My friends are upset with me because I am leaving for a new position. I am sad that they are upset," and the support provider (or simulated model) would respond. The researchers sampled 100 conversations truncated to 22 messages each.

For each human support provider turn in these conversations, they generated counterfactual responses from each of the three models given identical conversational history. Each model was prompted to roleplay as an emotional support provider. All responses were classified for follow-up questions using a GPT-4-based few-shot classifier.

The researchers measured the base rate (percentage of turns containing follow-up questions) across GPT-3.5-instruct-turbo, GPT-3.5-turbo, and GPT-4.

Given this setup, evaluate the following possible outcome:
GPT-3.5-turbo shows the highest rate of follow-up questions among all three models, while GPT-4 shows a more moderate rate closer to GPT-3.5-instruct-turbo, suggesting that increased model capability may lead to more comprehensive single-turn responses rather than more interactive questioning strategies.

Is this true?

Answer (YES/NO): NO